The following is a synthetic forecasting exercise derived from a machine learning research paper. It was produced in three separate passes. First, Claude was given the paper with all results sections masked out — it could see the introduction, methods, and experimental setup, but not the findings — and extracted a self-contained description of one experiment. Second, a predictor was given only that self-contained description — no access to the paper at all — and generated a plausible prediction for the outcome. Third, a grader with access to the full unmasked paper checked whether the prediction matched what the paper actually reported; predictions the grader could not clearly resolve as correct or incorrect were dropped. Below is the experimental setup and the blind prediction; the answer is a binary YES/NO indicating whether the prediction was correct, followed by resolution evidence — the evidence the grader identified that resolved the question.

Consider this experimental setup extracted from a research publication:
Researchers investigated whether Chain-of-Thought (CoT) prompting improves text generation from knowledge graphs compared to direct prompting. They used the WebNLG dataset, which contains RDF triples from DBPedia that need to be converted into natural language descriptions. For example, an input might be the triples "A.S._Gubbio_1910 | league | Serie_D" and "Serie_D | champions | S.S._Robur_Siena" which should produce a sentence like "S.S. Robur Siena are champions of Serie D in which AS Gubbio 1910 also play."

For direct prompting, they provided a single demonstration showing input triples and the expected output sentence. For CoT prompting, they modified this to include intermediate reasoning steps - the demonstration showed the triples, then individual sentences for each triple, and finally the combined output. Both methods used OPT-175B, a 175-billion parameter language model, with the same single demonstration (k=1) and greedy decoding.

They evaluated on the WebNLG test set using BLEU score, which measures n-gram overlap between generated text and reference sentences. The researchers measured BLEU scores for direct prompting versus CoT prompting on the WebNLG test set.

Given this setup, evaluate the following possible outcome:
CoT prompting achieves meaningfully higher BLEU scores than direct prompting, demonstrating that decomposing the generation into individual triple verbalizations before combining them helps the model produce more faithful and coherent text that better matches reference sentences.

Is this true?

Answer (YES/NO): NO